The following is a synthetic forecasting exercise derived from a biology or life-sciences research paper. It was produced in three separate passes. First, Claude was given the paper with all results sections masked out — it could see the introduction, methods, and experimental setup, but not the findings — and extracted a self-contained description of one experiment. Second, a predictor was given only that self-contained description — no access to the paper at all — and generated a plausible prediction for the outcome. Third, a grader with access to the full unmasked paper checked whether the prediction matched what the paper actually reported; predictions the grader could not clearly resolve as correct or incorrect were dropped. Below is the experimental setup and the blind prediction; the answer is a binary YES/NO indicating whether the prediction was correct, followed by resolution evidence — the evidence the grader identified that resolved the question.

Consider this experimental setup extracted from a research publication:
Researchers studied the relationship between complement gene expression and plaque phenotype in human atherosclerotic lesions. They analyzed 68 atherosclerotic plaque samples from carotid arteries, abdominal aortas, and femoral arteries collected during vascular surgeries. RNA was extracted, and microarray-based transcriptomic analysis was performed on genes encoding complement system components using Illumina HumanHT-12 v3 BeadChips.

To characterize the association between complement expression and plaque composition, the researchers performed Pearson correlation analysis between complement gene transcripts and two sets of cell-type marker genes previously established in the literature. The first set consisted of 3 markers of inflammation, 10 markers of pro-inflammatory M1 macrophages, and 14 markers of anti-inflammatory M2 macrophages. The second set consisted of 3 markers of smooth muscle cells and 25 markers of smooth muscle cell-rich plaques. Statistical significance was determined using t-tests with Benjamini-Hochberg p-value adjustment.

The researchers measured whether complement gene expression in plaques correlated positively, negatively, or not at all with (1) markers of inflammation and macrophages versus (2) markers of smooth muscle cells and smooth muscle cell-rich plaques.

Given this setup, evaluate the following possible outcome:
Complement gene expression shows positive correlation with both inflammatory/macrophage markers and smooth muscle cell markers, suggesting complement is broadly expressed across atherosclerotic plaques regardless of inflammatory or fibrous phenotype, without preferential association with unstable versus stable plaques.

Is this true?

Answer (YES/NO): NO